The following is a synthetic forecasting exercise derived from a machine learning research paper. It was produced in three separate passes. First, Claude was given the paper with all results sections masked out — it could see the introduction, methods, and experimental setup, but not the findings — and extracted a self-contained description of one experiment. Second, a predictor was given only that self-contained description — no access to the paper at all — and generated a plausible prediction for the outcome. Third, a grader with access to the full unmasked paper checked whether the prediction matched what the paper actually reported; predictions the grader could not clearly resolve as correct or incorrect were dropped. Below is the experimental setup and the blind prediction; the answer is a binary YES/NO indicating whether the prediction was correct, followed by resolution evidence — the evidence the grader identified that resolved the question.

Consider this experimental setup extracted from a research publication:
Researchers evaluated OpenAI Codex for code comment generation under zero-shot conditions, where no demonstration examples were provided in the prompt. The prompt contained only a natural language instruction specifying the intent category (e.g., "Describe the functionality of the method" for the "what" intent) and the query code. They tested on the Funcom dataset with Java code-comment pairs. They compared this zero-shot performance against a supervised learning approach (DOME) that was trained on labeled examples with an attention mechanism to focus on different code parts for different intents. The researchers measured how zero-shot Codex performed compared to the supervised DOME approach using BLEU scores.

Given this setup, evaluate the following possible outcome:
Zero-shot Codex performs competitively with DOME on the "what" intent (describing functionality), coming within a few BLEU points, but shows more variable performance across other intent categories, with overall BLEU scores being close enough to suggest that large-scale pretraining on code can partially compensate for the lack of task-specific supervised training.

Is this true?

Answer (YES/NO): NO